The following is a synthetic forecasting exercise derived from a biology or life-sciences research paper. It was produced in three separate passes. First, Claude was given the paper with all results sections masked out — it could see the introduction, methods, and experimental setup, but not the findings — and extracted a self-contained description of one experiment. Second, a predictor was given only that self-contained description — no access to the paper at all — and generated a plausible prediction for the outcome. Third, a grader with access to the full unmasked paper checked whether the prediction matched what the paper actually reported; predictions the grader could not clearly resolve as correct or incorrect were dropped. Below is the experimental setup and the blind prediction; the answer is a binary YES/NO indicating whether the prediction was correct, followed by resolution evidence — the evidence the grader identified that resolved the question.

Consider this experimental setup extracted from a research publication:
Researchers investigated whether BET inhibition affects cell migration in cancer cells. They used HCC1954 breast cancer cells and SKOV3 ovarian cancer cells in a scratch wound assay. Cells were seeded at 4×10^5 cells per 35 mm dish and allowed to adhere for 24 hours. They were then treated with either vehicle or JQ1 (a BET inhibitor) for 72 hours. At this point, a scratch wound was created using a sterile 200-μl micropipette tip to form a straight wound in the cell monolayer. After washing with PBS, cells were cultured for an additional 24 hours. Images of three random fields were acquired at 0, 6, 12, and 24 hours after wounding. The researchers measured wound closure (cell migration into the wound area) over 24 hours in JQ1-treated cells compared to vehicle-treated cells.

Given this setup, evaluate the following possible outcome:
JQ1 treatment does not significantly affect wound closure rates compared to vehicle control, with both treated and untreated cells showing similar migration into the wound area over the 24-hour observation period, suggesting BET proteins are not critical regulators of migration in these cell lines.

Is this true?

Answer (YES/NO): NO